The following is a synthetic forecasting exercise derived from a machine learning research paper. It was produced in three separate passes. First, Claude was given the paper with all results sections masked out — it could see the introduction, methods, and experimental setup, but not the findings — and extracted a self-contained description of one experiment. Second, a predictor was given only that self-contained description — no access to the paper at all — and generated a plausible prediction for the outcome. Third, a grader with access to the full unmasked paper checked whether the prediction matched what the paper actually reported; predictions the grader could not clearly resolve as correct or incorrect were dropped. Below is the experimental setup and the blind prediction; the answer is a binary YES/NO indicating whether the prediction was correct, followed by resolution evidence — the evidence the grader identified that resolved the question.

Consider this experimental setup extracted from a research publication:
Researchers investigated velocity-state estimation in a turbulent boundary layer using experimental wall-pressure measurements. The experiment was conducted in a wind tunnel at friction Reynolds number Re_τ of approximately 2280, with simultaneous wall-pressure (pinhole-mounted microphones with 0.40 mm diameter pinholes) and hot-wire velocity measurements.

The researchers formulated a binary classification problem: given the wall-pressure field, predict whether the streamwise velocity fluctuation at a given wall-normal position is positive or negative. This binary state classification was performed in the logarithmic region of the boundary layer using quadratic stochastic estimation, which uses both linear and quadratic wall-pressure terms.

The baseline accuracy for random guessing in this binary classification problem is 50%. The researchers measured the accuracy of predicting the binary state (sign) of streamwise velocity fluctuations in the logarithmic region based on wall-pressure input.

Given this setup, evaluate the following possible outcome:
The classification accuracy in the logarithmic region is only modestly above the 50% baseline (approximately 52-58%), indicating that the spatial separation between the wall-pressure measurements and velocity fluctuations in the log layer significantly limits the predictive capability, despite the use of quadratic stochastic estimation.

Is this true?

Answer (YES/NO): NO